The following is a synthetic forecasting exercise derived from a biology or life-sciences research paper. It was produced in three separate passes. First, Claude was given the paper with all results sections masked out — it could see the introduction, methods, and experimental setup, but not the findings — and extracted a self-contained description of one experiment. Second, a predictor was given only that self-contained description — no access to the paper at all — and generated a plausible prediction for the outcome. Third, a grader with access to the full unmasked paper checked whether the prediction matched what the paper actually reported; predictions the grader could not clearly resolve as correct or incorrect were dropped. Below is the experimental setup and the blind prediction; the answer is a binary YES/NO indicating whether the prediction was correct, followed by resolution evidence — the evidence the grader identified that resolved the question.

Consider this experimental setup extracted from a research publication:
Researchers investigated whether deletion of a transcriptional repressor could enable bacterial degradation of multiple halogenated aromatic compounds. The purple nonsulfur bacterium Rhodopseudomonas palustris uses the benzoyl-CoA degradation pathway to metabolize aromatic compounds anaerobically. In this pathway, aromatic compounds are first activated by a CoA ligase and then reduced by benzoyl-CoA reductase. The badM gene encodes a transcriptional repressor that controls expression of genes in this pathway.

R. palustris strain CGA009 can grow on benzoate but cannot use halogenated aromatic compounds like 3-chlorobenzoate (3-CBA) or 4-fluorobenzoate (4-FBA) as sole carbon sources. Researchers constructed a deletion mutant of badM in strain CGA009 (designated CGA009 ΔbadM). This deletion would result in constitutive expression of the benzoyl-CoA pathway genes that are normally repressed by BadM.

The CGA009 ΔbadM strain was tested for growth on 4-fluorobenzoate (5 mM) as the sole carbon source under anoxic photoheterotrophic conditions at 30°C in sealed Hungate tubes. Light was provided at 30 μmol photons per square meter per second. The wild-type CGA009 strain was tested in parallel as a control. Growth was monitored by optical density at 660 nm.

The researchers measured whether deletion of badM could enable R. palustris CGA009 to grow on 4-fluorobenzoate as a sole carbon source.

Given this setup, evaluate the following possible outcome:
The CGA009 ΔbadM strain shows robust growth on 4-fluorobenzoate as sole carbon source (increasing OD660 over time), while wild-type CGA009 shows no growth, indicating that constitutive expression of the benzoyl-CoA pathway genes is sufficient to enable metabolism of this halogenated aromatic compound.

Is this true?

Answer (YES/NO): YES